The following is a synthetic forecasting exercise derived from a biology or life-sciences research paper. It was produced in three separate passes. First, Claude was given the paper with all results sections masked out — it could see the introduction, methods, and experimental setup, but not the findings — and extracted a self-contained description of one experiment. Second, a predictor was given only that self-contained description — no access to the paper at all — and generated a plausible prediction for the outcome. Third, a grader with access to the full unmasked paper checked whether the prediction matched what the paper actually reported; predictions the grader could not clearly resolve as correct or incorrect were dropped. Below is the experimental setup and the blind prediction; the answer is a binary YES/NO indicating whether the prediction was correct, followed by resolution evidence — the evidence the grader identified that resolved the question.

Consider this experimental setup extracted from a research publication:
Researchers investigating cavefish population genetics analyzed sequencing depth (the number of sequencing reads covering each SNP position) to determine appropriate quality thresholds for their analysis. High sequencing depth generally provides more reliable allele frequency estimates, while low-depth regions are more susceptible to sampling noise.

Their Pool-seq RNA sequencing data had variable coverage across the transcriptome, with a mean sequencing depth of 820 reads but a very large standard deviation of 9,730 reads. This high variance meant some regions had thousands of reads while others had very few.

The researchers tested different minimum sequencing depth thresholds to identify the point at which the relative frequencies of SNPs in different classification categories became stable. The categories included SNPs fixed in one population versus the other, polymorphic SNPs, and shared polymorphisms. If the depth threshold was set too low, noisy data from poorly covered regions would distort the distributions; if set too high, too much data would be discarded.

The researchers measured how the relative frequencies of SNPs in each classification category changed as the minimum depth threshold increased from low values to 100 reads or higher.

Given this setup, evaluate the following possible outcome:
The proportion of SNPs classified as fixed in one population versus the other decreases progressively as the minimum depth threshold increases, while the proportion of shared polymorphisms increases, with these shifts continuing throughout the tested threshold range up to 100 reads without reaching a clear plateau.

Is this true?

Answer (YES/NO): NO